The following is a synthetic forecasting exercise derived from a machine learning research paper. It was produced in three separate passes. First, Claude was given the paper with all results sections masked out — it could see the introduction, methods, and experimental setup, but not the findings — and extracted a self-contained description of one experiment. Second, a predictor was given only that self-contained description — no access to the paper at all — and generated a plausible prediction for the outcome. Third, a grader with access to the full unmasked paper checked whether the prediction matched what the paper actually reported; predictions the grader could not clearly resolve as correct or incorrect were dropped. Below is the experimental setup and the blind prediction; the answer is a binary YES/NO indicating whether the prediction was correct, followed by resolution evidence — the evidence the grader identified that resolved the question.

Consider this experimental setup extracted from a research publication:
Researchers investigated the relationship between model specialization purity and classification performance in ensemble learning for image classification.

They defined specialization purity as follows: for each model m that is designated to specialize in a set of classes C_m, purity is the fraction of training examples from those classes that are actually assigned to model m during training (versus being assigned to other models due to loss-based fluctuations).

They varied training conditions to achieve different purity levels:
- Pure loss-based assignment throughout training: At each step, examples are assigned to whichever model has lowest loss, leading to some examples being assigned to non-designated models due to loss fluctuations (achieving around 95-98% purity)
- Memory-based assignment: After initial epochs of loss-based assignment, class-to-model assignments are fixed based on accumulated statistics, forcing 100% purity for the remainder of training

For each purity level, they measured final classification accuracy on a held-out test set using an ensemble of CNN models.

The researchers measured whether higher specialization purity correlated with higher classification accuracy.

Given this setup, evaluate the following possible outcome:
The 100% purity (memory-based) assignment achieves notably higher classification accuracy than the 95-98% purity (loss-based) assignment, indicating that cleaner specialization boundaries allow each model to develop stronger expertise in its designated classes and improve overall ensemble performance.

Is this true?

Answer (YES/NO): YES